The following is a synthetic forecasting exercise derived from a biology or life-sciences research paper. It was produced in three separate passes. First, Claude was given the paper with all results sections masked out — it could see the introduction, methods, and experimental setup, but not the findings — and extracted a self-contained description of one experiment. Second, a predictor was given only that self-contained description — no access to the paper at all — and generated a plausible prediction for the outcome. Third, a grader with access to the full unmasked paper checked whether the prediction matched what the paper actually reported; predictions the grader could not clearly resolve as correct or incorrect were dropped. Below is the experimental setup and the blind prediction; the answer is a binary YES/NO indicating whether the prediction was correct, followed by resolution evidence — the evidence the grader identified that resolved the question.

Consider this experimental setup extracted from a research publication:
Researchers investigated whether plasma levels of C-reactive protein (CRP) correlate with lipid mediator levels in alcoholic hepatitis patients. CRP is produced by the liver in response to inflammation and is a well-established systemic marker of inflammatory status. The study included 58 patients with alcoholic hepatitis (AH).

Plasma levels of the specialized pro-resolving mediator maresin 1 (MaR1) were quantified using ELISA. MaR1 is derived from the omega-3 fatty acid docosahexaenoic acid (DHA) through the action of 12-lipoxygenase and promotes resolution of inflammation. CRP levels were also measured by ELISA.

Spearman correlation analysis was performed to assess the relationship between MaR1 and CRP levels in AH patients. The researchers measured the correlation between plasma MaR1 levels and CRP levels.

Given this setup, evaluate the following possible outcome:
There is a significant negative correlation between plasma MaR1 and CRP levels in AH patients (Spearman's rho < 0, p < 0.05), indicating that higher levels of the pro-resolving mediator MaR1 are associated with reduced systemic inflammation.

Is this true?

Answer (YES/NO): NO